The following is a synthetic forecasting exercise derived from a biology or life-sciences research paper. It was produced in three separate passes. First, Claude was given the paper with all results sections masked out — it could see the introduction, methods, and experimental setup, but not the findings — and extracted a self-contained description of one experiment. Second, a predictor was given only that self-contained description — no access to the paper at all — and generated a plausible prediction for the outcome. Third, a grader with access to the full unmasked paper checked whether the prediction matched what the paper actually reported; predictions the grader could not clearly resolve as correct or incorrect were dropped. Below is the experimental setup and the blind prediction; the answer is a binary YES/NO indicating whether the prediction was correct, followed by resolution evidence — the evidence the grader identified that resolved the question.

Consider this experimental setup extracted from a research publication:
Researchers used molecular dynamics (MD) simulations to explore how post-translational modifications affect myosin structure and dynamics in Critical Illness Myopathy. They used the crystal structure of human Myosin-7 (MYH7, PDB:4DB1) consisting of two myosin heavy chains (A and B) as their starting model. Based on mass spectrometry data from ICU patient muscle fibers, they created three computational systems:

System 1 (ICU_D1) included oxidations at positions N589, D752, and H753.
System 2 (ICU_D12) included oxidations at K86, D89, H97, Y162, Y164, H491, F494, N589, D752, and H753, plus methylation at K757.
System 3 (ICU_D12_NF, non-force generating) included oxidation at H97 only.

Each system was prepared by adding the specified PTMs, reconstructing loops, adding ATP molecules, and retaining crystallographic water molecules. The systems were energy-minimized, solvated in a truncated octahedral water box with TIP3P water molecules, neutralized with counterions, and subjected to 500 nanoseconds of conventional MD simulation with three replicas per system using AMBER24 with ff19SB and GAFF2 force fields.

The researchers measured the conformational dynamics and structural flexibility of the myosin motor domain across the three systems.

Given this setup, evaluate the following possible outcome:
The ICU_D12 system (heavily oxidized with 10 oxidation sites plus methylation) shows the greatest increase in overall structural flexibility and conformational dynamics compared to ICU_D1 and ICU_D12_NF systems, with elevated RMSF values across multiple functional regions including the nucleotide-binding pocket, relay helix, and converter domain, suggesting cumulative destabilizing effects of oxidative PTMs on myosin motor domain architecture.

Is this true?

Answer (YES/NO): NO